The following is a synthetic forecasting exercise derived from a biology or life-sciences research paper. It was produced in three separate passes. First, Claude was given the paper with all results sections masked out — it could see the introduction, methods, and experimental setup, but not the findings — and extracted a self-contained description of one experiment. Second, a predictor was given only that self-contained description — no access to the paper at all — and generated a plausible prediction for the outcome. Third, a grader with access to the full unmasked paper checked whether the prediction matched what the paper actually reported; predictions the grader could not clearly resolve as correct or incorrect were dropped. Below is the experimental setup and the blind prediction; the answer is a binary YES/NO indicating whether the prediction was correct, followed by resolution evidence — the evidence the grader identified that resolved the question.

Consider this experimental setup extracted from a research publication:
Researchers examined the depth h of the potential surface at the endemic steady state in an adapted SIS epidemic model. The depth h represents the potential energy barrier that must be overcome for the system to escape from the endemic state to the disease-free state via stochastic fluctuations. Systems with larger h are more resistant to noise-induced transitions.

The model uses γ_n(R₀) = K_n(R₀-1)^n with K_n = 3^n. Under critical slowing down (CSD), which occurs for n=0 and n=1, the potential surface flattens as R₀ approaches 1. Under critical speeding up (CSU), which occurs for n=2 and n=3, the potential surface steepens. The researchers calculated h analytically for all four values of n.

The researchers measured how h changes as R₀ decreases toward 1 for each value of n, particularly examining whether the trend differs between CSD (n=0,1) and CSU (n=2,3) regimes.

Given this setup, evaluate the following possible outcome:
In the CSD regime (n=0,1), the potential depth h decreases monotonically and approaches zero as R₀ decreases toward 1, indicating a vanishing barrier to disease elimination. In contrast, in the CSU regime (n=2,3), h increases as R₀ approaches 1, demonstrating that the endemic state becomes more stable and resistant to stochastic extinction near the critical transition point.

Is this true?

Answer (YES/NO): NO